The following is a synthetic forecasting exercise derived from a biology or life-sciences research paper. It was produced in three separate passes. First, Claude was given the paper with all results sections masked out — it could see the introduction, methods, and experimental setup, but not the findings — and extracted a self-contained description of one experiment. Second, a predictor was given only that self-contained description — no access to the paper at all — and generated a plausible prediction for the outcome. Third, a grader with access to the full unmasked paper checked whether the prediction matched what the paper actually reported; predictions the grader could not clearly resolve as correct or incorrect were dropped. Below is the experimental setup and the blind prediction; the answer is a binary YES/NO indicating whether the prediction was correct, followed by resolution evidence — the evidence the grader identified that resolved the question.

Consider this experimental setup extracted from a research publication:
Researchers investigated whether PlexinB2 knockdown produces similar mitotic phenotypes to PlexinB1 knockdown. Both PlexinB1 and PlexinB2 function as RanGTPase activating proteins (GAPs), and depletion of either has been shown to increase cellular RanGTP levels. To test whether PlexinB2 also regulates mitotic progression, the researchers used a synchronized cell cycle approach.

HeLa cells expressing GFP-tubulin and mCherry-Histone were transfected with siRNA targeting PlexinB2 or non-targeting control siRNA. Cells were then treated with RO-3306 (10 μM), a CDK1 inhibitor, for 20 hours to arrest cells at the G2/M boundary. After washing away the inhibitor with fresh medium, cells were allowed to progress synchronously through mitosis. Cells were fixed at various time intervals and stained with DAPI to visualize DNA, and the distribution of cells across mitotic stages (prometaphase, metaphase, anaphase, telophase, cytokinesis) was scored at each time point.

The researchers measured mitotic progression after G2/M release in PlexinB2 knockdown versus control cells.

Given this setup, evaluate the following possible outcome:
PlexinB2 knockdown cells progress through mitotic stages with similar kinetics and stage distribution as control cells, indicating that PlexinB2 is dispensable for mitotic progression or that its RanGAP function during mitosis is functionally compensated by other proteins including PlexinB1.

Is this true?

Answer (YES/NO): NO